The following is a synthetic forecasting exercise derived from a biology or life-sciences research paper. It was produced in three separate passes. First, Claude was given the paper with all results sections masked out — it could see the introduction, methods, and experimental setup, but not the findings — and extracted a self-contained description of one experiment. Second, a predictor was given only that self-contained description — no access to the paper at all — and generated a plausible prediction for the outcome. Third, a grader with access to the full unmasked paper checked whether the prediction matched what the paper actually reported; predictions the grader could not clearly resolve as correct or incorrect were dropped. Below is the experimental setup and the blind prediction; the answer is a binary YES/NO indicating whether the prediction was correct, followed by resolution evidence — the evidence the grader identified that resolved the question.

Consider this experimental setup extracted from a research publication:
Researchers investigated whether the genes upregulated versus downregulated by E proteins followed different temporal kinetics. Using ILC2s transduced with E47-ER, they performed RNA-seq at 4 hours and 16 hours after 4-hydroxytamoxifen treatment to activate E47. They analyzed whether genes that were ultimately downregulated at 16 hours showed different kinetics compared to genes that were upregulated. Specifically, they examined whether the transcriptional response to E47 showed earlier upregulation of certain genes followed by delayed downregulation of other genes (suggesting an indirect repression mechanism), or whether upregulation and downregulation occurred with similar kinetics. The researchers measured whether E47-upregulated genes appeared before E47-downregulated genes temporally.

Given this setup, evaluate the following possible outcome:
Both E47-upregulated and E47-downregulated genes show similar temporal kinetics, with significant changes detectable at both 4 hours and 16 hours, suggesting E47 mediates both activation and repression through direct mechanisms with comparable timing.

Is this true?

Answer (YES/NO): NO